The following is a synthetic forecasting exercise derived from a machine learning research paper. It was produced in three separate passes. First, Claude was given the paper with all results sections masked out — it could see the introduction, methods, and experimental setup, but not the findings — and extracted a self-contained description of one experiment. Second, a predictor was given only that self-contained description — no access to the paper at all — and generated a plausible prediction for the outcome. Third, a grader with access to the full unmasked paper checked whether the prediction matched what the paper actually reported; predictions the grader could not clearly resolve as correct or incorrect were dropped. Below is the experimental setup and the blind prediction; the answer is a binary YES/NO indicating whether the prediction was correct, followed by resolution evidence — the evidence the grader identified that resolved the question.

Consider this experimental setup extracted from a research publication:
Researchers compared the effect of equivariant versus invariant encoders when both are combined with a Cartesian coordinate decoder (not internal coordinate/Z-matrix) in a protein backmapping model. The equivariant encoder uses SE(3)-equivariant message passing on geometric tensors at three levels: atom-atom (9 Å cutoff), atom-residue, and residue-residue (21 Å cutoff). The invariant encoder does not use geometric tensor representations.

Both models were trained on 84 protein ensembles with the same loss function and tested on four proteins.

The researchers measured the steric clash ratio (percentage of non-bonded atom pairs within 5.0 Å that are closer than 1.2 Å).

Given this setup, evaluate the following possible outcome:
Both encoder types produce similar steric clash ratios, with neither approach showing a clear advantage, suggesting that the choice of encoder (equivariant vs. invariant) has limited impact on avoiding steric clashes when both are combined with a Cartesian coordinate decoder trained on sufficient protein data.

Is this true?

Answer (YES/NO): NO